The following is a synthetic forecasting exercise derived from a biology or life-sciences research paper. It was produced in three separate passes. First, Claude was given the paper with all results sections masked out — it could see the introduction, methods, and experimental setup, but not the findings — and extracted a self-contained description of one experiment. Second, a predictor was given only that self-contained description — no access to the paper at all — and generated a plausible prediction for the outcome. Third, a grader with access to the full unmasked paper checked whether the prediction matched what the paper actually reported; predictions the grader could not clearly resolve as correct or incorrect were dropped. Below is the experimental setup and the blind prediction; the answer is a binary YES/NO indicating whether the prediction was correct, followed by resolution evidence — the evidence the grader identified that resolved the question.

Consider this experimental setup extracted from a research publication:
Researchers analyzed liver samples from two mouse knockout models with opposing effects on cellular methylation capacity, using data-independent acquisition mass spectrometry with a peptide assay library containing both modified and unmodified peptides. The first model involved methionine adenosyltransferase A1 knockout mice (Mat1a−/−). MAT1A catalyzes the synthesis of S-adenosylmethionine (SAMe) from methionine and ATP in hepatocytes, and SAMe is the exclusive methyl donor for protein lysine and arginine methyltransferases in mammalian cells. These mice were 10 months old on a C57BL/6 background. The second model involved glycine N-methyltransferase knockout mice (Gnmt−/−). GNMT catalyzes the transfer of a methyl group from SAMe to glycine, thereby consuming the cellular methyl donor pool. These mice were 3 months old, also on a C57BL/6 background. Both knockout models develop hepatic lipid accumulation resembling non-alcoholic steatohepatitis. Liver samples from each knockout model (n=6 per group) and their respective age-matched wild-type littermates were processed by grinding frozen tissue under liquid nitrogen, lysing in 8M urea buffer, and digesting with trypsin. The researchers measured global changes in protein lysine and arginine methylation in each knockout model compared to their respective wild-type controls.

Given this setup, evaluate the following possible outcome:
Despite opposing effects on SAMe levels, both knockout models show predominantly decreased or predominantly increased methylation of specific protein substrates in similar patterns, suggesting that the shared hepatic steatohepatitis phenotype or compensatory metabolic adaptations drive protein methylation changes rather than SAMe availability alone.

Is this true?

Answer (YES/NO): NO